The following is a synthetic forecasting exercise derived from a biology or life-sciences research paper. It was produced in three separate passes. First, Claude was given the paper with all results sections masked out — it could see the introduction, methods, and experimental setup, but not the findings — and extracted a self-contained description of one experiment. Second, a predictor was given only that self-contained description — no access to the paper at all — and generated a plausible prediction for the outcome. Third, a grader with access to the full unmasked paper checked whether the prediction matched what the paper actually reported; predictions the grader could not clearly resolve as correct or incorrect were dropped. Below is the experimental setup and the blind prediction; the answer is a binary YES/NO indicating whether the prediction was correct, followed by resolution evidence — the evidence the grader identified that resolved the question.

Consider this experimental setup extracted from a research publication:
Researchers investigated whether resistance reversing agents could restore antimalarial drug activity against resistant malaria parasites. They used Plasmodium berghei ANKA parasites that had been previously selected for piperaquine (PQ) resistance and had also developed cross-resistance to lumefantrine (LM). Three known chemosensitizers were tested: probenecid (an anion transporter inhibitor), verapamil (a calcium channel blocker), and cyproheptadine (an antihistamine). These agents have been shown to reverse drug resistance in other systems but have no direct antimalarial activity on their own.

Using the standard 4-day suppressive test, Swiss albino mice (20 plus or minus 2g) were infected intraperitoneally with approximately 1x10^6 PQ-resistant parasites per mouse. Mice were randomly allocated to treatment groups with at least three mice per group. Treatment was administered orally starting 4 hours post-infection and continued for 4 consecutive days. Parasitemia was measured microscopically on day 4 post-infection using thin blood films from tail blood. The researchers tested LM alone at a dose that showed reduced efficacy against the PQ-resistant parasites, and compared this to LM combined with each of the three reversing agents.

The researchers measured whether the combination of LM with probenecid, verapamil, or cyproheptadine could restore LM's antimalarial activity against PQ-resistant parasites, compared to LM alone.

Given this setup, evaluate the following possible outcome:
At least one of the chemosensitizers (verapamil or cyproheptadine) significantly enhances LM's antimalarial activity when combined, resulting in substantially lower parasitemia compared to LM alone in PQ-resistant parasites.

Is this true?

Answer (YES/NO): YES